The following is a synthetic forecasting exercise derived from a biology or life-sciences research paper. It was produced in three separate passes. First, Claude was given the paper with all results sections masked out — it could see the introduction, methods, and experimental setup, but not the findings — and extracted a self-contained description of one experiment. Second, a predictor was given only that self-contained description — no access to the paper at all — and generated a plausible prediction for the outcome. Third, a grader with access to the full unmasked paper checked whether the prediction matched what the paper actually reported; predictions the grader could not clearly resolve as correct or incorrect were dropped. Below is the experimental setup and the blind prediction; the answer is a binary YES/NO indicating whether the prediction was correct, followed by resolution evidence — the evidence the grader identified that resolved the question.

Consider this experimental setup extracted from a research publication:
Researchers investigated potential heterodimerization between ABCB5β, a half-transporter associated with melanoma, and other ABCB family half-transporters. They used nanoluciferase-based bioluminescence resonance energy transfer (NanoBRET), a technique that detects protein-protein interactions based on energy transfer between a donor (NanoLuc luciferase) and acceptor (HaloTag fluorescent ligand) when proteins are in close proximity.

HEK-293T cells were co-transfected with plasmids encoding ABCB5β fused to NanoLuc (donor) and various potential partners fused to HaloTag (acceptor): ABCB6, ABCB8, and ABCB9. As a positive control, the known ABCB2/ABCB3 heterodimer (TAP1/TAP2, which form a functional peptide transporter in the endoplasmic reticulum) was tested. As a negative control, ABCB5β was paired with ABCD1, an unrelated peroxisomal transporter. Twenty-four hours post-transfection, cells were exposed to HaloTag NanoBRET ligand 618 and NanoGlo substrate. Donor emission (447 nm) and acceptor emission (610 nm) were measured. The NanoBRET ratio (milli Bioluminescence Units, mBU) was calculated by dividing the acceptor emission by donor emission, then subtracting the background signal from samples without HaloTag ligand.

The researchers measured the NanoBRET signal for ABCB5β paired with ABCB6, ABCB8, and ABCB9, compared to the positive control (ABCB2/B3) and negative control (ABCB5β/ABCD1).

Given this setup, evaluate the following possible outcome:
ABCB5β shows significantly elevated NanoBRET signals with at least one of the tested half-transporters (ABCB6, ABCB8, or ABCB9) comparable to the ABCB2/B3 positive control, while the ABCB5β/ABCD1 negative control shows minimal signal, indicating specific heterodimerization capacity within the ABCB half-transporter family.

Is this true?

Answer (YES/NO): YES